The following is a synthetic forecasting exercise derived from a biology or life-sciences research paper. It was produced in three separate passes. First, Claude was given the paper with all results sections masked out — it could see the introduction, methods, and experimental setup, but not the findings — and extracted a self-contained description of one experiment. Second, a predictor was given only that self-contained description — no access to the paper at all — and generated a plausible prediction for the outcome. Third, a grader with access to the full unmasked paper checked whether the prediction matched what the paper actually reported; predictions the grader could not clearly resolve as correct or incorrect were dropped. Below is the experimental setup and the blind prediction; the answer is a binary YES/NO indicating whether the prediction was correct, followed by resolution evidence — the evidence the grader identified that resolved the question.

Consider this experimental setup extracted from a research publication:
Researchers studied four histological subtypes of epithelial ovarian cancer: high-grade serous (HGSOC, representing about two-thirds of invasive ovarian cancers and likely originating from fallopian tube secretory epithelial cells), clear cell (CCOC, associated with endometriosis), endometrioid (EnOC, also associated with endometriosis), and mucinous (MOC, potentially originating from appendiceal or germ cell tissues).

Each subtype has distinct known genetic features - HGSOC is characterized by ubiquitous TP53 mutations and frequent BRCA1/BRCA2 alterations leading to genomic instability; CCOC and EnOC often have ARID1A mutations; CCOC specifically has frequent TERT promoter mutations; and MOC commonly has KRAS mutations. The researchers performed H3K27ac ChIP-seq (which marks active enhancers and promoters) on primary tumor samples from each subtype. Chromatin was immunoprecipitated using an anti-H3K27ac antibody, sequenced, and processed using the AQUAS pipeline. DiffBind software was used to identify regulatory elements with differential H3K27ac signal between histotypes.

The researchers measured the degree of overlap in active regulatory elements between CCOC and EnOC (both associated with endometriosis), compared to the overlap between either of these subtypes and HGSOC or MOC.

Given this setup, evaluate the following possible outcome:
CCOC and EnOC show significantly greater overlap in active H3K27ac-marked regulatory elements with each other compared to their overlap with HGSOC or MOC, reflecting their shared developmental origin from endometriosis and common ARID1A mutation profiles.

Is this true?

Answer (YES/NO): NO